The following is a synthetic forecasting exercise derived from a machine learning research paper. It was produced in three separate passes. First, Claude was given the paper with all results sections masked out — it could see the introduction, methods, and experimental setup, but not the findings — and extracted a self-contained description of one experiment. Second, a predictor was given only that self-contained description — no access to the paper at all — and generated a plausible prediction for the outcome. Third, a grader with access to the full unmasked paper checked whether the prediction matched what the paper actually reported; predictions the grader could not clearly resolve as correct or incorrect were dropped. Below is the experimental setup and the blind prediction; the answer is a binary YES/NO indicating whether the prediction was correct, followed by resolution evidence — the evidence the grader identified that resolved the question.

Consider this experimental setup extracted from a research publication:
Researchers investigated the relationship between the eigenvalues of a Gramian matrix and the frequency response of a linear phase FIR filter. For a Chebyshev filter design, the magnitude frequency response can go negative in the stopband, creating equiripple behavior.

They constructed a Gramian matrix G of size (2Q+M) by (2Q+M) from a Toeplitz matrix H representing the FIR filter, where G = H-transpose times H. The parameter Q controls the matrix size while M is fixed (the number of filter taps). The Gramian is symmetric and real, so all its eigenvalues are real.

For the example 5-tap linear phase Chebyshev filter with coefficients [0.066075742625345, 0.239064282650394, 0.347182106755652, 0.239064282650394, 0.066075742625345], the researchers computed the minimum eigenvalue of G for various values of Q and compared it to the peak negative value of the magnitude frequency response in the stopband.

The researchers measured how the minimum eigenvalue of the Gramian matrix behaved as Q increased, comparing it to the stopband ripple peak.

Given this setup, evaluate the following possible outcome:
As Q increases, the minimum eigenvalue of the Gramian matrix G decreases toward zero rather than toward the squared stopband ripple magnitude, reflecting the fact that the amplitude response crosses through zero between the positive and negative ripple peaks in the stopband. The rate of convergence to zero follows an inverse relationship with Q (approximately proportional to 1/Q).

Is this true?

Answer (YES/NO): NO